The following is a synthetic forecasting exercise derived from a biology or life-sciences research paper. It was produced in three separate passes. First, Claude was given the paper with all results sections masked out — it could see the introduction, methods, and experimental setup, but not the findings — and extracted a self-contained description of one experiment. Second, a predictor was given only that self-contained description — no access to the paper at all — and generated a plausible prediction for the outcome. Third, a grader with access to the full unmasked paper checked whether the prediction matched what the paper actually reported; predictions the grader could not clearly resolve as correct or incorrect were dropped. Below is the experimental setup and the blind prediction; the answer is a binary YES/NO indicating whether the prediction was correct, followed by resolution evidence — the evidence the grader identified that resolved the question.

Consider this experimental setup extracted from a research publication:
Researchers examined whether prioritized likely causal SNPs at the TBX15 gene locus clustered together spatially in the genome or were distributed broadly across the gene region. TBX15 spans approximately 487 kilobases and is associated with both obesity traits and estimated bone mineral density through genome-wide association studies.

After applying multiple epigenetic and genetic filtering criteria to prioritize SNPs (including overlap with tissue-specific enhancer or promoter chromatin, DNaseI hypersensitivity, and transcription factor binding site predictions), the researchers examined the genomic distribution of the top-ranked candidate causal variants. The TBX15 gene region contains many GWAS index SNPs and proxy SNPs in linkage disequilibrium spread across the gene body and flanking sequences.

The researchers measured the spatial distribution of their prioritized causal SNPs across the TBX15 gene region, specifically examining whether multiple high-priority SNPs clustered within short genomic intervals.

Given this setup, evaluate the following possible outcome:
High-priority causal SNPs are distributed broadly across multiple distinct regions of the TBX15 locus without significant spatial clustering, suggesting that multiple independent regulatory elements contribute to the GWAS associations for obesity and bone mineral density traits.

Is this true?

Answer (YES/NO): NO